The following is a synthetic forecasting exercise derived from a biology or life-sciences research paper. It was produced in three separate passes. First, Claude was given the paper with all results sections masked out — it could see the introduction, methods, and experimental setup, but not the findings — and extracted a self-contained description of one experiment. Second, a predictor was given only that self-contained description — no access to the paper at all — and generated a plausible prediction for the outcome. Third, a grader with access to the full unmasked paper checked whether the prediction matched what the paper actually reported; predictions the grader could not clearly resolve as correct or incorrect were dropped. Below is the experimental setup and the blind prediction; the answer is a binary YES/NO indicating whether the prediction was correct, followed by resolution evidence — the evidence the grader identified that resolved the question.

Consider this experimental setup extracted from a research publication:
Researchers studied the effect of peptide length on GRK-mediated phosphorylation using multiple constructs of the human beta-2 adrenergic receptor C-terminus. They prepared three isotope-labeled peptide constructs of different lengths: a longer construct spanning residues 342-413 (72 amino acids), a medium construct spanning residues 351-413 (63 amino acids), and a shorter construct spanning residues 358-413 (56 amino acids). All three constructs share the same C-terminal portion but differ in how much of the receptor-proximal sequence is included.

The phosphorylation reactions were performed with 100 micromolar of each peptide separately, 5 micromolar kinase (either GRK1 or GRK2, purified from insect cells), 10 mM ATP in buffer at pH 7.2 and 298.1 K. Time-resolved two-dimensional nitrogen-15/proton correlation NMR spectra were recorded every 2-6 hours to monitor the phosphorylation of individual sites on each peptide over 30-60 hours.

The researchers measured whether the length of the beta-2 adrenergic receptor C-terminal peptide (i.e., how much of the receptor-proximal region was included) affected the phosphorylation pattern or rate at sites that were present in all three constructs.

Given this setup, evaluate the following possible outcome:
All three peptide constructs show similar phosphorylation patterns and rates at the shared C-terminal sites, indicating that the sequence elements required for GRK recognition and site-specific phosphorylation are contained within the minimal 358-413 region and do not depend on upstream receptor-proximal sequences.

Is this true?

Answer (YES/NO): YES